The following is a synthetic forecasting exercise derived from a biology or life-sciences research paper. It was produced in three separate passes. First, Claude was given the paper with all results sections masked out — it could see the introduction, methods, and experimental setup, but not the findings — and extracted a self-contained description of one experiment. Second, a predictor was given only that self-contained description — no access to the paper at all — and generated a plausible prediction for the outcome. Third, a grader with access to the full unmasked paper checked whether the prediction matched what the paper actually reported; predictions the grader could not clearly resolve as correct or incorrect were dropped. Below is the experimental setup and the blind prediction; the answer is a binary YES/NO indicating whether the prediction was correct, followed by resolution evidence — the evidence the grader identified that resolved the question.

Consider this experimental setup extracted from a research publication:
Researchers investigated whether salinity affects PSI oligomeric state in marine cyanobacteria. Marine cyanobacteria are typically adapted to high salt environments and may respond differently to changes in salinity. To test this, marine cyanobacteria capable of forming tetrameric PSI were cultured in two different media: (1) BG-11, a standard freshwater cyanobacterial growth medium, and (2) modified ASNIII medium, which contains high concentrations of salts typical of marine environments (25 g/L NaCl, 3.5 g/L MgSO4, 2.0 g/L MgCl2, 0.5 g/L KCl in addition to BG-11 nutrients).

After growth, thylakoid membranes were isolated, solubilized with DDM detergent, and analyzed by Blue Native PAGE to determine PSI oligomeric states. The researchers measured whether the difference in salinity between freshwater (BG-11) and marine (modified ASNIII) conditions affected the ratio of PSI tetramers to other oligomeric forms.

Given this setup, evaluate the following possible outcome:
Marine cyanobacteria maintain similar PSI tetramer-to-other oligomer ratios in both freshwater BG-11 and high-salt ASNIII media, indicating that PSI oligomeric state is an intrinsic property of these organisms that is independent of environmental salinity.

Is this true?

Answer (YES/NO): YES